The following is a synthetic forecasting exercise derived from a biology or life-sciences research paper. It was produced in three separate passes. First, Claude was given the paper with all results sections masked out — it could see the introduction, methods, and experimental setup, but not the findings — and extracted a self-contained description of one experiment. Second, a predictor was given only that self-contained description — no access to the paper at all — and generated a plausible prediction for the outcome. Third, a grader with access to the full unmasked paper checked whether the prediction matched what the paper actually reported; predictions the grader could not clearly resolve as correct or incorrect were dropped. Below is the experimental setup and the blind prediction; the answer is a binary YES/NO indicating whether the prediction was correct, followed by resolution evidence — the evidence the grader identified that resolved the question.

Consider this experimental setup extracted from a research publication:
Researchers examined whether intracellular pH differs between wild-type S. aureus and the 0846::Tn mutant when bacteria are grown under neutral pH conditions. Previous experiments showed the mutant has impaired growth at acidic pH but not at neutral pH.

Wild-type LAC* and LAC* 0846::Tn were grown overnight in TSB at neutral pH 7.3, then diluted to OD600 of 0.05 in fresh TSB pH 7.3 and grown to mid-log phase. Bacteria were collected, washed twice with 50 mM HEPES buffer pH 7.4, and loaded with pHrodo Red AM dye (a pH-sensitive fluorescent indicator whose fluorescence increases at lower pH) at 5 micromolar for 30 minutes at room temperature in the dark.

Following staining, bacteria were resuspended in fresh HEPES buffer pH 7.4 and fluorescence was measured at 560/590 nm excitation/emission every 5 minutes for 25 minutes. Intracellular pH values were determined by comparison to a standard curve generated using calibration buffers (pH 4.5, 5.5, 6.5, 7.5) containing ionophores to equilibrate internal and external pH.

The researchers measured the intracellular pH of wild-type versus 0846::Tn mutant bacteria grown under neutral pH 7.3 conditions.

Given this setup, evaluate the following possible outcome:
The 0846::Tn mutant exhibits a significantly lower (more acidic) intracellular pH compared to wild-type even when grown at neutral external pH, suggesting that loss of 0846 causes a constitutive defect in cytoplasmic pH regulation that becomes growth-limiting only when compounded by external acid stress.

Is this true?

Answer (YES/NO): NO